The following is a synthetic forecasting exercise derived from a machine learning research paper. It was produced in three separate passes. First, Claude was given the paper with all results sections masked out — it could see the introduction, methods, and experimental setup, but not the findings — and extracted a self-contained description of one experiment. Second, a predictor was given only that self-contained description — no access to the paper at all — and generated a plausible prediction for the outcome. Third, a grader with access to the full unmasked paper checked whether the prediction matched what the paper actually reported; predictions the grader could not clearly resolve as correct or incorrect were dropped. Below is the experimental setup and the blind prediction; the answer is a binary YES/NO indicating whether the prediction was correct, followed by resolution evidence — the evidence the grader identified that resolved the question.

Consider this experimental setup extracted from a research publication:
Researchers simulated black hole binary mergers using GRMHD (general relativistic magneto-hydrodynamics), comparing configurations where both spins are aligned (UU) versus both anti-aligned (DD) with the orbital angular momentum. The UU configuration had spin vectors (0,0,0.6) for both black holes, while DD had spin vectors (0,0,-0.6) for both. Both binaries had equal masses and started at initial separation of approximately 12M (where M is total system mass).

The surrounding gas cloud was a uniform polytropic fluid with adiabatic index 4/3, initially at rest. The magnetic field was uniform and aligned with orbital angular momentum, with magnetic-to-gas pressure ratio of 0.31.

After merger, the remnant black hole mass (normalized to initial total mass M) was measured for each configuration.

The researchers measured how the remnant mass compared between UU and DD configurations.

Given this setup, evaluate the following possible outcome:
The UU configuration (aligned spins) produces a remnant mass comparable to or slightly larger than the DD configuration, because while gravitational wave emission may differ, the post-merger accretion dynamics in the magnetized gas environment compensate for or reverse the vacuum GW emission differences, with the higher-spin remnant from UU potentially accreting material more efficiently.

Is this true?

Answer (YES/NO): NO